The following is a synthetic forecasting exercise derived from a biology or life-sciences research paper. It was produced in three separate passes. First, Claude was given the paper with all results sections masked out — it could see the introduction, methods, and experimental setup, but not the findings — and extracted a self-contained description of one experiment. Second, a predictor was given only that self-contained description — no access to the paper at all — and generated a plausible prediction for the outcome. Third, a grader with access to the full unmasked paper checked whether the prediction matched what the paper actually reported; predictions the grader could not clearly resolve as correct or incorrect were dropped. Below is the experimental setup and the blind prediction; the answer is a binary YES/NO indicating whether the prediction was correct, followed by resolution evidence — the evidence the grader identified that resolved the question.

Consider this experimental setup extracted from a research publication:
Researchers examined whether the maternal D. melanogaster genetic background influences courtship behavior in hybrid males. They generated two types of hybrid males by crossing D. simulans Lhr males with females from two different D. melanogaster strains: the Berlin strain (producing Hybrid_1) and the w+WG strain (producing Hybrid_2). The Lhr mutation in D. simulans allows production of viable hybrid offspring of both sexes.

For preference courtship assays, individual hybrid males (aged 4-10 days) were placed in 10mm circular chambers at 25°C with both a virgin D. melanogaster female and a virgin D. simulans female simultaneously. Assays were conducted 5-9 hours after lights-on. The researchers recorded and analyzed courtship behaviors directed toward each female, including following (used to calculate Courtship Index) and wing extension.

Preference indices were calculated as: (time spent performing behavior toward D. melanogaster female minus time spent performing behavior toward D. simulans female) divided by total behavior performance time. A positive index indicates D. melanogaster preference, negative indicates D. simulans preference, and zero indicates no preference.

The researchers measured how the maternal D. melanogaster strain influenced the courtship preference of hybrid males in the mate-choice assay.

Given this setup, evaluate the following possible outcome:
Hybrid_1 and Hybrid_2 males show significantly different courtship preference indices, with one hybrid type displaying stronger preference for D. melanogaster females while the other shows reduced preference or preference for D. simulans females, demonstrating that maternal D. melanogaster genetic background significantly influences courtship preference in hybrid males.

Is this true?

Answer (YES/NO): YES